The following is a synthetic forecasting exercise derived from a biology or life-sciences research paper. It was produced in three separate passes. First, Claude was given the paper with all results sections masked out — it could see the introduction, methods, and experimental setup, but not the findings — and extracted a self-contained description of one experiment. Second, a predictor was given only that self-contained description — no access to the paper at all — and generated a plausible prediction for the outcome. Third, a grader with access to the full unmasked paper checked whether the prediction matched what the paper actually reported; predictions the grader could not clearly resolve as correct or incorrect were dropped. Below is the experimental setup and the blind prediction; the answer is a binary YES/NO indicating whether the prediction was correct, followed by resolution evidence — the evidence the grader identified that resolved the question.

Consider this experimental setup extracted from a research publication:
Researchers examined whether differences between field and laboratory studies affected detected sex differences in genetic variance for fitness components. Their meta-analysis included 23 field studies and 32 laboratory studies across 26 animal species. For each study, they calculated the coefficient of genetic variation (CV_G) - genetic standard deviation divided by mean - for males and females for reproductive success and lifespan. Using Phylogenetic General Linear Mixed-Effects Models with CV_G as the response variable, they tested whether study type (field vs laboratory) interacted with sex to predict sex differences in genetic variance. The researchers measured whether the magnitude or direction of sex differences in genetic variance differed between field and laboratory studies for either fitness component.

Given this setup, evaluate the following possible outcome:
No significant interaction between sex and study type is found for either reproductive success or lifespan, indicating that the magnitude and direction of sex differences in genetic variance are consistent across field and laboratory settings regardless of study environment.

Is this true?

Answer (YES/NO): YES